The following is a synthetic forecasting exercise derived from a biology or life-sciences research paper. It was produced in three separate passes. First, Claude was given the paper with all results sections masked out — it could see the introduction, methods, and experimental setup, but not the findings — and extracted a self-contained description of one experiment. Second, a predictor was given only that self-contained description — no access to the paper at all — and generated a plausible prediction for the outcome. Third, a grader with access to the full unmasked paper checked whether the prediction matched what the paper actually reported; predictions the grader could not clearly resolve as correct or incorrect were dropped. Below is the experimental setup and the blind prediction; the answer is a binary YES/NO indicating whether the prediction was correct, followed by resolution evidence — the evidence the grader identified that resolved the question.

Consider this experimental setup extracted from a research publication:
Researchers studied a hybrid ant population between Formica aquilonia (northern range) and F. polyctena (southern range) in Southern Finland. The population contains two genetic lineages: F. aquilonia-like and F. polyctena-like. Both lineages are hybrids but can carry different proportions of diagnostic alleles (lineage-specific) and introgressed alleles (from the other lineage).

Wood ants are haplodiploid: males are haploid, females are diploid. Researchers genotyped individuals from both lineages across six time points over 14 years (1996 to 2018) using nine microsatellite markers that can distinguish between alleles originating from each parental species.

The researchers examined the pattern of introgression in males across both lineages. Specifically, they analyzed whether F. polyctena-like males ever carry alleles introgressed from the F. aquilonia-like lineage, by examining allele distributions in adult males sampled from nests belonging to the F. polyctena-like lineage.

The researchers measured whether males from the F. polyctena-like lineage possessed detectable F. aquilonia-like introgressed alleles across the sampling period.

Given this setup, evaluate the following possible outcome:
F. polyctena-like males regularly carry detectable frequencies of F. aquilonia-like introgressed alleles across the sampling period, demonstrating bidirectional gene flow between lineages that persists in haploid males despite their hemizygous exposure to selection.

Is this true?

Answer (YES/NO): NO